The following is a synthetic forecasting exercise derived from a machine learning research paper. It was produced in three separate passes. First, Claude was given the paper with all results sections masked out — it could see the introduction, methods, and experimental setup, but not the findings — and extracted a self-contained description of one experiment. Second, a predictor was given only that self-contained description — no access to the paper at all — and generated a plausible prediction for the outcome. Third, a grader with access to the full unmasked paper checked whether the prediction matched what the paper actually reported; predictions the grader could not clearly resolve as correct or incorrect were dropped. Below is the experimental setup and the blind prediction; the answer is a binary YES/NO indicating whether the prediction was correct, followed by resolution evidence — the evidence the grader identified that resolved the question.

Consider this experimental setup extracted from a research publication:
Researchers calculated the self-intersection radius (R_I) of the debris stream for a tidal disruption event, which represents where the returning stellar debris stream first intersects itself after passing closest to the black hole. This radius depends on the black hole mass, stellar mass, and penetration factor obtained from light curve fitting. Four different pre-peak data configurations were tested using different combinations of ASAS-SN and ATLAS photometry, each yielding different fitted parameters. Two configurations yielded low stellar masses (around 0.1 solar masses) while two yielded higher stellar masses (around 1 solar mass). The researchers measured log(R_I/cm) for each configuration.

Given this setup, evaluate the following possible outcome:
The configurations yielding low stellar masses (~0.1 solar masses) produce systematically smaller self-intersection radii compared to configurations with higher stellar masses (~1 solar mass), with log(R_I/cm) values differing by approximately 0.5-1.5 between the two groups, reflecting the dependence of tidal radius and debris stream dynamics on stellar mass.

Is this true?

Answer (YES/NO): YES